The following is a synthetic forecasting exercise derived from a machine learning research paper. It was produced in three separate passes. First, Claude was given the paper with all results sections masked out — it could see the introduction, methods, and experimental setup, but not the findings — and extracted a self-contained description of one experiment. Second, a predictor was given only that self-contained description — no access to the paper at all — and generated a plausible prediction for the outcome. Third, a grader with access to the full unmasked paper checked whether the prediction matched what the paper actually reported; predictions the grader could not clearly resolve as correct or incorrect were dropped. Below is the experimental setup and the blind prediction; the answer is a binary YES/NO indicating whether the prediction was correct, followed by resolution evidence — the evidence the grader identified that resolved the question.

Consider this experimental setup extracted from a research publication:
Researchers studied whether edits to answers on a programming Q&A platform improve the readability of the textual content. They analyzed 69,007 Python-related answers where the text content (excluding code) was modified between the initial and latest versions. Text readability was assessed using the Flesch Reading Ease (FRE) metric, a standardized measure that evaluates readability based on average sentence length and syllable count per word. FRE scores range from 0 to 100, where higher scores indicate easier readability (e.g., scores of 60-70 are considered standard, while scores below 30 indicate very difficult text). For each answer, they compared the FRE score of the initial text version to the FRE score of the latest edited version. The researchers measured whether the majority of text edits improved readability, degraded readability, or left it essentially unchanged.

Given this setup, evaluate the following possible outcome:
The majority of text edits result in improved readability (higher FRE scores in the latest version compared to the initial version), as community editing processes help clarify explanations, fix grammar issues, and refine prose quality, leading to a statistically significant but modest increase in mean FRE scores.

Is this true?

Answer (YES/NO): NO